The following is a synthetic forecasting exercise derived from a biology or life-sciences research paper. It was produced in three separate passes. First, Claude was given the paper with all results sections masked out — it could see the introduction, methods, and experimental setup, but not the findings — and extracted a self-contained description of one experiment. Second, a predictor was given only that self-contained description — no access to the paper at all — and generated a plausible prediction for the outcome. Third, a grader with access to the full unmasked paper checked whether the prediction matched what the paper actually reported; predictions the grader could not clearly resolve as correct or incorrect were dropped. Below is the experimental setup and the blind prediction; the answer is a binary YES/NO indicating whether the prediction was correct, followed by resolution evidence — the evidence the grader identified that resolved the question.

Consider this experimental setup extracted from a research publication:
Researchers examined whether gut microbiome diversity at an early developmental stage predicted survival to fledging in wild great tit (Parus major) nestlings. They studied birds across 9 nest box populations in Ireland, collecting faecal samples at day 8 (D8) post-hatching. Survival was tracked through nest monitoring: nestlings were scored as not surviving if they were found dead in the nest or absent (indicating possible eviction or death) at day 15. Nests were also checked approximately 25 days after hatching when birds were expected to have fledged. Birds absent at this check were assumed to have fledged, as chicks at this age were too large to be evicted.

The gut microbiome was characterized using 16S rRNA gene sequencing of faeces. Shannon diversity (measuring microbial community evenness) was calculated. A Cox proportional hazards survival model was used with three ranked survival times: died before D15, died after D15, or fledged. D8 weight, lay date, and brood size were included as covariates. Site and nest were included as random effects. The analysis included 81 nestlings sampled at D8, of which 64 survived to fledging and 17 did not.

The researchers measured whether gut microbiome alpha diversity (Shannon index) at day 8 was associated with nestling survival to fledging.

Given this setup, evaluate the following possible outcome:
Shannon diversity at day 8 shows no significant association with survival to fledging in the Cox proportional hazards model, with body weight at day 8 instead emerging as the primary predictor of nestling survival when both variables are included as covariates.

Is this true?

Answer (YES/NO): YES